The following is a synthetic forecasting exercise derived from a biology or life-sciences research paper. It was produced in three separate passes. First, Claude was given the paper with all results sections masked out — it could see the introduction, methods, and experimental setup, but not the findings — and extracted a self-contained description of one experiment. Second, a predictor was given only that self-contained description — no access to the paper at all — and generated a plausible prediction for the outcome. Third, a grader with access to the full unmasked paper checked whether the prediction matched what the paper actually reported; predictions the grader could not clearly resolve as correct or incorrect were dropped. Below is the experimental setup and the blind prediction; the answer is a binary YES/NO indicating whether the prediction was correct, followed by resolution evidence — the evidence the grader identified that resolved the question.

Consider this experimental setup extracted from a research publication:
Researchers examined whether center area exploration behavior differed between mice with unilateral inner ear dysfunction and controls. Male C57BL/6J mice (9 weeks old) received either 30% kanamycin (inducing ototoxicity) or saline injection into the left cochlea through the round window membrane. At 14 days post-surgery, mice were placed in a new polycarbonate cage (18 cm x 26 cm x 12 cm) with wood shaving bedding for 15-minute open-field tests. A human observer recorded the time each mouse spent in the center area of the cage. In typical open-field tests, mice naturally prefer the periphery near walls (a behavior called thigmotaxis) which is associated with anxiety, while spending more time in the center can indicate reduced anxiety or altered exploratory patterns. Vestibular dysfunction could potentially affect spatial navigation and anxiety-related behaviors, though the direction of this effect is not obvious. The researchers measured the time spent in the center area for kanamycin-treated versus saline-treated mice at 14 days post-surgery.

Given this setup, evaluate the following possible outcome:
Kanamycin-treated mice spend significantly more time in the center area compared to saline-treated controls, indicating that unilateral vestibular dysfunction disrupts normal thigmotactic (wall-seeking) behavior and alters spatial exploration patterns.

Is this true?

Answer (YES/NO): NO